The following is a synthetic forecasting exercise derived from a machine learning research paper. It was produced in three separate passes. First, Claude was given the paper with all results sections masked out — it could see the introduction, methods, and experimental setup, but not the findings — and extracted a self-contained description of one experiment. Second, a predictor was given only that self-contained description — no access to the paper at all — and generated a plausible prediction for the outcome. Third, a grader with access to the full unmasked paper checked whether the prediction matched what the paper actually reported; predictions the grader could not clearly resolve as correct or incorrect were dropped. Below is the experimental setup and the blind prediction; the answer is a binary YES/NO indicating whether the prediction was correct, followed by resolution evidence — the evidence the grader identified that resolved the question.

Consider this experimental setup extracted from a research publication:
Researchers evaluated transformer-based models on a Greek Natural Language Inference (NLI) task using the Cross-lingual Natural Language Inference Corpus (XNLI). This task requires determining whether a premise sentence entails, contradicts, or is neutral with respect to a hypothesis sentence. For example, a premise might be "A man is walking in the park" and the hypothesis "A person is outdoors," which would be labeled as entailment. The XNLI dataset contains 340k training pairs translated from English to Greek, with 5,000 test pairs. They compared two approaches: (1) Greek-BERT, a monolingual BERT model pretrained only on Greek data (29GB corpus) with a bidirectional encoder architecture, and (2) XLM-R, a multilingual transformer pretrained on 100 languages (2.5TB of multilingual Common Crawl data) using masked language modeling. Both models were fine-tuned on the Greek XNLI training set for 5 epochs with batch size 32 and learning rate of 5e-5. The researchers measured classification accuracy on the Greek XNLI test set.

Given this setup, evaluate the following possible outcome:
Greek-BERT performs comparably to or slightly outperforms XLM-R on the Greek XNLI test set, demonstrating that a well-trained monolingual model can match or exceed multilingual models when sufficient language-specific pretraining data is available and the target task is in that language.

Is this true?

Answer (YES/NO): YES